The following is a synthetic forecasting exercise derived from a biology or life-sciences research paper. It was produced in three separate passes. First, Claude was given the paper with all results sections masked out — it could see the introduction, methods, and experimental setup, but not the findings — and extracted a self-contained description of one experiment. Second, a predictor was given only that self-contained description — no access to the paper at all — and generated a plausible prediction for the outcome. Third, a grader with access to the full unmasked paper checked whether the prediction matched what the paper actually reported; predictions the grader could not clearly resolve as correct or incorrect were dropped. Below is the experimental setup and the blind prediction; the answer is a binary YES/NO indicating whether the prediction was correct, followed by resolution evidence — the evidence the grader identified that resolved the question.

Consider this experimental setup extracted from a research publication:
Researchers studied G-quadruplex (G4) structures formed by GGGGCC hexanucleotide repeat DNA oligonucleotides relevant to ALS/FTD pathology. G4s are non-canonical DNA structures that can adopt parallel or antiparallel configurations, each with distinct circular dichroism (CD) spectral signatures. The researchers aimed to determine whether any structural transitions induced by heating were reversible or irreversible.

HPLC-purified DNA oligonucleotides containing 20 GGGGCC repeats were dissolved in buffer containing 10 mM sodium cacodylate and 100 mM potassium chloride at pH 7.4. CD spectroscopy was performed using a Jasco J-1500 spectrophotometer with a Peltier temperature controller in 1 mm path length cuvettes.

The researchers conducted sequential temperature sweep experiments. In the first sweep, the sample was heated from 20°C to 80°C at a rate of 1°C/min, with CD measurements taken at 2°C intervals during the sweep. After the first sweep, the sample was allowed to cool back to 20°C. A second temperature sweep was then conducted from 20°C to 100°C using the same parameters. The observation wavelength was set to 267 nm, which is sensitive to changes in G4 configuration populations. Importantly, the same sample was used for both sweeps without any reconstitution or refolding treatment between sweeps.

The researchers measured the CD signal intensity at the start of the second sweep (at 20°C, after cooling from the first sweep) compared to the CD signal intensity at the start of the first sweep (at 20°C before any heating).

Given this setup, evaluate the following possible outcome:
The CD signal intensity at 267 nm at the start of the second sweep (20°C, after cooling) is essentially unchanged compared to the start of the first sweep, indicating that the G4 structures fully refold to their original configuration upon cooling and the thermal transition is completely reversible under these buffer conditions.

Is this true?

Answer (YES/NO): NO